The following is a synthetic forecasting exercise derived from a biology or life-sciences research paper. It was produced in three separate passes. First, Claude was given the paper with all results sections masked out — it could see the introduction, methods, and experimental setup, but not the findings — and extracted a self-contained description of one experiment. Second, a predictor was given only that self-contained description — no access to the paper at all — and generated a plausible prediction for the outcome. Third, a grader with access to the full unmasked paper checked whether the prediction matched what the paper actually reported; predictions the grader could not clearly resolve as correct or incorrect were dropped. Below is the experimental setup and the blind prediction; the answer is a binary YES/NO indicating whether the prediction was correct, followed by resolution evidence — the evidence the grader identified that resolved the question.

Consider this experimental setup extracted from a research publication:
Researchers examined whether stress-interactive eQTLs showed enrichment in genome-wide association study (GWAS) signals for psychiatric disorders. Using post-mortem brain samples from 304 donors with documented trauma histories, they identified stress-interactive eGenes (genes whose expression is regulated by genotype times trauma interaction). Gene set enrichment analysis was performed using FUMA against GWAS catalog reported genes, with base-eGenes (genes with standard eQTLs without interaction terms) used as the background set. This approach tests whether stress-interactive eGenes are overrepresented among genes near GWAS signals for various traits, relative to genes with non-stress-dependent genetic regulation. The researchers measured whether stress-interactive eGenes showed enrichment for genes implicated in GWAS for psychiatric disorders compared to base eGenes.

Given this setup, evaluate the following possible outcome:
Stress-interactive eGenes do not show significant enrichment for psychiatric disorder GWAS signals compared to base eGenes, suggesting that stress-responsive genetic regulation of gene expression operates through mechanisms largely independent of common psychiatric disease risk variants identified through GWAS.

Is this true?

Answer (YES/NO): NO